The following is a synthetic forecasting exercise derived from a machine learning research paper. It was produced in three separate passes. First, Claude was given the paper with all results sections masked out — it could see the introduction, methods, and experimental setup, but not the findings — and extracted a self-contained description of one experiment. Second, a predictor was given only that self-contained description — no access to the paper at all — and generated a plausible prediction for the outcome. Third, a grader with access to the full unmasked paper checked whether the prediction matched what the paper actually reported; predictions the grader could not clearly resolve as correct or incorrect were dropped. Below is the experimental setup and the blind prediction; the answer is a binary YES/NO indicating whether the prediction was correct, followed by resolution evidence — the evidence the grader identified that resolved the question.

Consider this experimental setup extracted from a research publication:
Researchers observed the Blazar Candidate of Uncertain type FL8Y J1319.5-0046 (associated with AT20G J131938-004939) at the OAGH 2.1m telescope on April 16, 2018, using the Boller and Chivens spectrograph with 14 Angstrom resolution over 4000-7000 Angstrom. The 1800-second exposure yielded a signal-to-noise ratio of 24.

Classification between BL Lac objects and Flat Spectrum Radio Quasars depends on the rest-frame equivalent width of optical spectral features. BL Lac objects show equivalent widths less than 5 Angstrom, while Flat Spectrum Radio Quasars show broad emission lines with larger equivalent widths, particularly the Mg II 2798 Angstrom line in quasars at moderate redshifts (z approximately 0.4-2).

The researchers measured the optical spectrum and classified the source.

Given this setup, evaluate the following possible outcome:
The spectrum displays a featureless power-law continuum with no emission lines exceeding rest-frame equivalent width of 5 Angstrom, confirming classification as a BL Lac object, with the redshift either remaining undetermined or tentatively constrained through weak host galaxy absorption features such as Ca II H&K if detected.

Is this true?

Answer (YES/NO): NO